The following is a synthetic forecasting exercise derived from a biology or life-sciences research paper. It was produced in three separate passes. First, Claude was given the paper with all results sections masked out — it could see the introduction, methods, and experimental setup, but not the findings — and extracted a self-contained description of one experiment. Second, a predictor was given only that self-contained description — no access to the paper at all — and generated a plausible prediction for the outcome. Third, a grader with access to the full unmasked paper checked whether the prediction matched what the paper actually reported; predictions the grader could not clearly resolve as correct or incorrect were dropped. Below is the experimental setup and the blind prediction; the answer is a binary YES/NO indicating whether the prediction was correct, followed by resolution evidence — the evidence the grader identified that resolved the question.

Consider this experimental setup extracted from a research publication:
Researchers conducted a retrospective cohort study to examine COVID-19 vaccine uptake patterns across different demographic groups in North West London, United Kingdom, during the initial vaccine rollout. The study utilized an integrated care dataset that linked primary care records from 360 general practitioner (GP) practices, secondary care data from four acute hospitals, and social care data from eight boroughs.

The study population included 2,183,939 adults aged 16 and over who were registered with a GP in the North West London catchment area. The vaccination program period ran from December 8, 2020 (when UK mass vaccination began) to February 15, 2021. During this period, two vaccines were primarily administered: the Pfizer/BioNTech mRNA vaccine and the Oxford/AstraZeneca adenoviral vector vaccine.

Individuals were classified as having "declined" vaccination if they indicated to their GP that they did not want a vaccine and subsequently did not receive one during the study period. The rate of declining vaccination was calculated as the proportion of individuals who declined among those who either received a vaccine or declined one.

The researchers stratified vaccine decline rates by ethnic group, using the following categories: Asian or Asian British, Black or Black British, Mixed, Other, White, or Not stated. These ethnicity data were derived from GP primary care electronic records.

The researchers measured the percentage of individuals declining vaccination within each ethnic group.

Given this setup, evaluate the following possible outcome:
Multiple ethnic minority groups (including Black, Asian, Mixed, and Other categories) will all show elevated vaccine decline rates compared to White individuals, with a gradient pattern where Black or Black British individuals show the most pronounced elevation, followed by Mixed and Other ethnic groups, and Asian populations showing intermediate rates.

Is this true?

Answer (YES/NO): NO